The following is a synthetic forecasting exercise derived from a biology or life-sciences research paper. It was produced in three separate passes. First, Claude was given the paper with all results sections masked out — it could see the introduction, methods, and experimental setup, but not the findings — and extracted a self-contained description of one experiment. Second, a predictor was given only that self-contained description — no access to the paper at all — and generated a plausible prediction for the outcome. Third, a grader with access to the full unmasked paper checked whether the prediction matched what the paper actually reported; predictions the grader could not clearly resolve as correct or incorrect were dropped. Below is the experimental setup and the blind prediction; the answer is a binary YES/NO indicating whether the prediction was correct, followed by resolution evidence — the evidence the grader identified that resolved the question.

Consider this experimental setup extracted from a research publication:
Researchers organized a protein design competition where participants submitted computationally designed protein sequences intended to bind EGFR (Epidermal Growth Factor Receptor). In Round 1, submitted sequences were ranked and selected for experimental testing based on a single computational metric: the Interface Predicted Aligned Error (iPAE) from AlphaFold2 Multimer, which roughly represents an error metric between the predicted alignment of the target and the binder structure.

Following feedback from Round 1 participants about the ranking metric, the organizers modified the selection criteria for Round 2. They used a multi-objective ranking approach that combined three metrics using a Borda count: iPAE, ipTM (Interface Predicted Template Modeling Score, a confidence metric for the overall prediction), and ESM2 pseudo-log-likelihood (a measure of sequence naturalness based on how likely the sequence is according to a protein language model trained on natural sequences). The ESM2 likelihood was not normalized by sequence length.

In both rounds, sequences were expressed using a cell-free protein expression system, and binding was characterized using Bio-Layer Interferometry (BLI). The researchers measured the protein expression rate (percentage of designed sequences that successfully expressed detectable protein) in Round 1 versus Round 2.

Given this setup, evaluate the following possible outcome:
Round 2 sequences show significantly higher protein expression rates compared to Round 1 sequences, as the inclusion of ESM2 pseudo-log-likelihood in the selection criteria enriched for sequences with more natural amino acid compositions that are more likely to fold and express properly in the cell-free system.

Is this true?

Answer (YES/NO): YES